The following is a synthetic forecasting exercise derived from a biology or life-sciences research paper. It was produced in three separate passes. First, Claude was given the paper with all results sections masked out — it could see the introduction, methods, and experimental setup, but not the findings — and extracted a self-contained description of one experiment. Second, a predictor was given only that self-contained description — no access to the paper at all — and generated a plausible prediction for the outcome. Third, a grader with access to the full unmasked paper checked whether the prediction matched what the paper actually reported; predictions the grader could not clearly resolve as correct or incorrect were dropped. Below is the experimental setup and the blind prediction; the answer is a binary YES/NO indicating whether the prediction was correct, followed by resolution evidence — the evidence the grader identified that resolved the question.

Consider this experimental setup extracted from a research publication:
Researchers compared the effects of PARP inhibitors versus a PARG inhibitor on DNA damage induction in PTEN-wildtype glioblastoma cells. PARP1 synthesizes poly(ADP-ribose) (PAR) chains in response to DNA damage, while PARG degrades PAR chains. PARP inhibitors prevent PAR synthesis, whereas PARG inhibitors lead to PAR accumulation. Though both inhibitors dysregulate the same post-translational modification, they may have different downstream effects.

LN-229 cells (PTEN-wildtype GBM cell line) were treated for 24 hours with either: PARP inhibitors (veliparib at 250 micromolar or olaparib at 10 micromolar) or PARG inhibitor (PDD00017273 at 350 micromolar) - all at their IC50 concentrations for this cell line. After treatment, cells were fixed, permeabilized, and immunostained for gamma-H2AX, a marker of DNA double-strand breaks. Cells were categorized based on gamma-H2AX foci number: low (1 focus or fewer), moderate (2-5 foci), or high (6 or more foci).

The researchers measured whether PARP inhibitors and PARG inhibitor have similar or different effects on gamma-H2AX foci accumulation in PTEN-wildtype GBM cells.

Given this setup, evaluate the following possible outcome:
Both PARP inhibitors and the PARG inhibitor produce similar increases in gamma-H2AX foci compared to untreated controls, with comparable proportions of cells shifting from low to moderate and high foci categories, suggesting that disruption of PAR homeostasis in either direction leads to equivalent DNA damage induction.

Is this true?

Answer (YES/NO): NO